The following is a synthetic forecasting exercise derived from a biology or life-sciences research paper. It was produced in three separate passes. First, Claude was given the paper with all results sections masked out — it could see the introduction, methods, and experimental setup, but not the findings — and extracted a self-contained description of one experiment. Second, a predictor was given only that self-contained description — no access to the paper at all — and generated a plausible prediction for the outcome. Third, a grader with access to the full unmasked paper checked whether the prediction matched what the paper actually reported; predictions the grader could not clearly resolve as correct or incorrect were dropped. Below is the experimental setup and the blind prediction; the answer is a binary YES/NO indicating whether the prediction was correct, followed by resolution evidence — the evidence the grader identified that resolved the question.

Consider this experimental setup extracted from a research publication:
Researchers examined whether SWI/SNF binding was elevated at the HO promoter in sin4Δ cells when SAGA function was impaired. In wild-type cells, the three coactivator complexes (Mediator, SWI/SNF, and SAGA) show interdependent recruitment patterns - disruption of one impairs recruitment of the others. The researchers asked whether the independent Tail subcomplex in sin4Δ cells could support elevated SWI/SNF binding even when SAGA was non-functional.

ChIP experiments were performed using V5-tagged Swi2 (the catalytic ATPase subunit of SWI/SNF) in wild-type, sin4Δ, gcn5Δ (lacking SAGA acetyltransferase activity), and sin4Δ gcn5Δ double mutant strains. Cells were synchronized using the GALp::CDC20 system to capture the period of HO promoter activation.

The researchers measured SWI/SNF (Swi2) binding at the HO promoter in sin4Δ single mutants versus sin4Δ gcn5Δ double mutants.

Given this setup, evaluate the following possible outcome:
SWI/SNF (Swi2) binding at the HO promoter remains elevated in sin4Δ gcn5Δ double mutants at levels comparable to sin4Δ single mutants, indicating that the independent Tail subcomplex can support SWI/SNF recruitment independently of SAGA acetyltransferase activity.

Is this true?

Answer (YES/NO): YES